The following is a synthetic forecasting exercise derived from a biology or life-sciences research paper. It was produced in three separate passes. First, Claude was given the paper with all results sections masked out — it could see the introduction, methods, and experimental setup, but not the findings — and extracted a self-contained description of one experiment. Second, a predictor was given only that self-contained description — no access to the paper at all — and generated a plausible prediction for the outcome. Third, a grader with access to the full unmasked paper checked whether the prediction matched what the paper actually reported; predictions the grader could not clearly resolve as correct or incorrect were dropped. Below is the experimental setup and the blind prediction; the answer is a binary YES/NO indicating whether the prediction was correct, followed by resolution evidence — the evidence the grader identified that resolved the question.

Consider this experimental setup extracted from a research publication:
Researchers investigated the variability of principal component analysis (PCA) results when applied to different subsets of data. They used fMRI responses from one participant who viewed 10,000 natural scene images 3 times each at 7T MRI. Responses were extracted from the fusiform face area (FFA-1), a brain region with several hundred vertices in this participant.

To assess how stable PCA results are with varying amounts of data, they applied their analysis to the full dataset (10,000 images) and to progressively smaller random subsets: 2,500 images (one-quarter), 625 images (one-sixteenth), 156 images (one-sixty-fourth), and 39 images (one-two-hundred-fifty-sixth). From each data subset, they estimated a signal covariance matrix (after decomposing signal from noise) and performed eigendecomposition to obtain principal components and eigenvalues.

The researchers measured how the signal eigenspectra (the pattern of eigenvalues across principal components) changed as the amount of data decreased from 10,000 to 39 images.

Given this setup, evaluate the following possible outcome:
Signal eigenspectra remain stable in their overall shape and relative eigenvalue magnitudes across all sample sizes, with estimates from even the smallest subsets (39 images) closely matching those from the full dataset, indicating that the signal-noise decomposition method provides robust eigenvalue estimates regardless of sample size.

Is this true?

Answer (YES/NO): NO